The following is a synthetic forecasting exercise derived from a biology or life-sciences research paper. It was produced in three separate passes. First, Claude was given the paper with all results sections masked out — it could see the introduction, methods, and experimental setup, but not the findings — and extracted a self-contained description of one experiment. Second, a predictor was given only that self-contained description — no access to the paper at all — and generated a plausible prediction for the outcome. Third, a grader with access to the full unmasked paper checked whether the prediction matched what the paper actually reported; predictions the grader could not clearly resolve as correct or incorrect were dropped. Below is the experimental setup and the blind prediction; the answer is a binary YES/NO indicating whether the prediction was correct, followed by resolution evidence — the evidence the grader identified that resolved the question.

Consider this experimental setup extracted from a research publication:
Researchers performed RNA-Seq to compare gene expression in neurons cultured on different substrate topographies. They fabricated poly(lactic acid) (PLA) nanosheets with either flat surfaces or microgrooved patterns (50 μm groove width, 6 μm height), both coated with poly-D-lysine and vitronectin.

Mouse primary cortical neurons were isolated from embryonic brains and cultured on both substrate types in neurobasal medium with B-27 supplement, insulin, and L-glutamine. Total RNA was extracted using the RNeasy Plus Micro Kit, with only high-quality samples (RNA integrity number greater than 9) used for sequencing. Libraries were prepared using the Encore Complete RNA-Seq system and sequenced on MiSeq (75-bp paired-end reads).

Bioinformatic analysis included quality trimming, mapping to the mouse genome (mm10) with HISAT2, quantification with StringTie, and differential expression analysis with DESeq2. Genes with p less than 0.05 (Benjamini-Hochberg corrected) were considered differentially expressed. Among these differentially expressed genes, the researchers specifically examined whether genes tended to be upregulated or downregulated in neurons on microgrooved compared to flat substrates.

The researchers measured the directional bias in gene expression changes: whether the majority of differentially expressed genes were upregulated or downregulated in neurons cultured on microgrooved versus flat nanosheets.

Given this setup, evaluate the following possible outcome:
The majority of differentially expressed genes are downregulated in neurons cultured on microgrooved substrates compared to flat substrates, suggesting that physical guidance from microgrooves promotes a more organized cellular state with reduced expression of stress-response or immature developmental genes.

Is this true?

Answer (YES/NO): NO